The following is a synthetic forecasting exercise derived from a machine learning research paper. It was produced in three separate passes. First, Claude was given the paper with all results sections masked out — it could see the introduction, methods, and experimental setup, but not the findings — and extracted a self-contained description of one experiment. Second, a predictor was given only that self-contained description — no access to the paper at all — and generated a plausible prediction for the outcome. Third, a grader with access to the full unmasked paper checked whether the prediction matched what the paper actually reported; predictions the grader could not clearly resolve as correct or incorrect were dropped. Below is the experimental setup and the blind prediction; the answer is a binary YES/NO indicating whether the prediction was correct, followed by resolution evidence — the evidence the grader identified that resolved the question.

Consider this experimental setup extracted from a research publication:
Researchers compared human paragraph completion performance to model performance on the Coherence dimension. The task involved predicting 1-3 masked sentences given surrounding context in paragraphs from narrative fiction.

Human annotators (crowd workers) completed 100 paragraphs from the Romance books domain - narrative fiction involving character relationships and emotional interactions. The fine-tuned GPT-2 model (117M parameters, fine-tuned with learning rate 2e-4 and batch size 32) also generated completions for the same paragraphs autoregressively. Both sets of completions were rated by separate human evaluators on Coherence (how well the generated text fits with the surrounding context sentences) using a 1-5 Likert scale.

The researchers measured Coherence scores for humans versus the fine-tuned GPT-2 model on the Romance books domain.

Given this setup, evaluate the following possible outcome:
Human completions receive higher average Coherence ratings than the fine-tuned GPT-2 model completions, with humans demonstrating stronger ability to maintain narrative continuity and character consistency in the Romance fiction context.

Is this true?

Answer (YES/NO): YES